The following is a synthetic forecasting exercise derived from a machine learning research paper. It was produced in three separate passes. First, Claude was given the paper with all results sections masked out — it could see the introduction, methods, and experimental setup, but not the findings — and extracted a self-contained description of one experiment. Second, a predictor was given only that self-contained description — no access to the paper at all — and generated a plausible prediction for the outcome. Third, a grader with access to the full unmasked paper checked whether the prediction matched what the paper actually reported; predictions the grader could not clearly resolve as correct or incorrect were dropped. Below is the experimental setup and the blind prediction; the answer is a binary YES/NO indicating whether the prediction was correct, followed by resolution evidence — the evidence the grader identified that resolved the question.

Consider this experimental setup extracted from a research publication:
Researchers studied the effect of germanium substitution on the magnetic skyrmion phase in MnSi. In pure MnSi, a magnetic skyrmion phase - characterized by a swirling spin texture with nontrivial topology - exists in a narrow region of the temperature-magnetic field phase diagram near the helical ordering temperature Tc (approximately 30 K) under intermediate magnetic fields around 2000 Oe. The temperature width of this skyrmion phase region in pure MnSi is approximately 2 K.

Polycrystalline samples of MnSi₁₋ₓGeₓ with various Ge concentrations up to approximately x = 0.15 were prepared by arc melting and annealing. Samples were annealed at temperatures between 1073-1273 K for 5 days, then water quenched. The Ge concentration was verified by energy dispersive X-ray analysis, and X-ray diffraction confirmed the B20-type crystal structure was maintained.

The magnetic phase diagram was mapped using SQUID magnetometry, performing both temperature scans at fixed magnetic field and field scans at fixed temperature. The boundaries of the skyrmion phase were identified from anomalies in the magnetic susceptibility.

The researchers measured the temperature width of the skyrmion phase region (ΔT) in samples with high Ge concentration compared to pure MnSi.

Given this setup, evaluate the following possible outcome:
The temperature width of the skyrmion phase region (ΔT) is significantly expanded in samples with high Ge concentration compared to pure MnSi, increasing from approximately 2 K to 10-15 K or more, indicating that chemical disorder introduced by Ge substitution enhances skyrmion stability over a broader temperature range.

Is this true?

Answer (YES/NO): NO